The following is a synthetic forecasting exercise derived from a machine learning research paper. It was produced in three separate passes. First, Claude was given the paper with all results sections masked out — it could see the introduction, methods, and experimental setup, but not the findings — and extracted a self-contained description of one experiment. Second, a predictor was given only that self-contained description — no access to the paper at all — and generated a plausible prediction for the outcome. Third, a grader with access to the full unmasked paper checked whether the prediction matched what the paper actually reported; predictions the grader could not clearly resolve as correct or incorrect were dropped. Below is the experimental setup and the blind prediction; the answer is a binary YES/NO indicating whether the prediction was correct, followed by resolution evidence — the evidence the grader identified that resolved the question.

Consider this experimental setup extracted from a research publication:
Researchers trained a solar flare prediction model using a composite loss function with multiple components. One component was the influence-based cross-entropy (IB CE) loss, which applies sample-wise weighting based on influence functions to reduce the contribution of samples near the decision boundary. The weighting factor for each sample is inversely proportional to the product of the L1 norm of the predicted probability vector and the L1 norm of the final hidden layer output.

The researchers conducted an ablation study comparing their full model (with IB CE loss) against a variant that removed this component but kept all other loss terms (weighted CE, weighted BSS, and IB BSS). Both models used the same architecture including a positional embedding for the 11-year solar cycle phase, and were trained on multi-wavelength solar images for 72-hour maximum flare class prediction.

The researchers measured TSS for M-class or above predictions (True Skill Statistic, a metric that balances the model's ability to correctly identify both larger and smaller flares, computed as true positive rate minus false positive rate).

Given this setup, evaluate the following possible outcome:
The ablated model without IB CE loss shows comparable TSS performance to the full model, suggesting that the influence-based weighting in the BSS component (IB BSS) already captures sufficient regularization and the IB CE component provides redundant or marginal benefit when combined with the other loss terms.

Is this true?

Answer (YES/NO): NO